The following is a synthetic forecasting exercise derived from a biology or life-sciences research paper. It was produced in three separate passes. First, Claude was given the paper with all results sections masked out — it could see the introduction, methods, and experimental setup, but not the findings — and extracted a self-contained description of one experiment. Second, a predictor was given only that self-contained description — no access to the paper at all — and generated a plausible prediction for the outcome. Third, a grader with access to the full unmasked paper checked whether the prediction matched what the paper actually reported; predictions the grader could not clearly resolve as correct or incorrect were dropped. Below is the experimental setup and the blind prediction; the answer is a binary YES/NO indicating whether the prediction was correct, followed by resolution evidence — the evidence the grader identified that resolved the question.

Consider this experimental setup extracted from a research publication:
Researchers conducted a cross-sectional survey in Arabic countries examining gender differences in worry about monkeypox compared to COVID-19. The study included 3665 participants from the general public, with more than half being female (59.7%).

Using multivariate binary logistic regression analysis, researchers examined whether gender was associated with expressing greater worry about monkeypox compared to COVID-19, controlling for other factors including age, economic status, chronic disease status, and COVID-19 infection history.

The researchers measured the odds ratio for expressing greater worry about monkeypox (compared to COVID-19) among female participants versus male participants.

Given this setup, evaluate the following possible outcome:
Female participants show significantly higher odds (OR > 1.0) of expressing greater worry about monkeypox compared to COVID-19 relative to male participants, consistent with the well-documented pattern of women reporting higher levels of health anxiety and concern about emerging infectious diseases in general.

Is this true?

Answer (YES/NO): YES